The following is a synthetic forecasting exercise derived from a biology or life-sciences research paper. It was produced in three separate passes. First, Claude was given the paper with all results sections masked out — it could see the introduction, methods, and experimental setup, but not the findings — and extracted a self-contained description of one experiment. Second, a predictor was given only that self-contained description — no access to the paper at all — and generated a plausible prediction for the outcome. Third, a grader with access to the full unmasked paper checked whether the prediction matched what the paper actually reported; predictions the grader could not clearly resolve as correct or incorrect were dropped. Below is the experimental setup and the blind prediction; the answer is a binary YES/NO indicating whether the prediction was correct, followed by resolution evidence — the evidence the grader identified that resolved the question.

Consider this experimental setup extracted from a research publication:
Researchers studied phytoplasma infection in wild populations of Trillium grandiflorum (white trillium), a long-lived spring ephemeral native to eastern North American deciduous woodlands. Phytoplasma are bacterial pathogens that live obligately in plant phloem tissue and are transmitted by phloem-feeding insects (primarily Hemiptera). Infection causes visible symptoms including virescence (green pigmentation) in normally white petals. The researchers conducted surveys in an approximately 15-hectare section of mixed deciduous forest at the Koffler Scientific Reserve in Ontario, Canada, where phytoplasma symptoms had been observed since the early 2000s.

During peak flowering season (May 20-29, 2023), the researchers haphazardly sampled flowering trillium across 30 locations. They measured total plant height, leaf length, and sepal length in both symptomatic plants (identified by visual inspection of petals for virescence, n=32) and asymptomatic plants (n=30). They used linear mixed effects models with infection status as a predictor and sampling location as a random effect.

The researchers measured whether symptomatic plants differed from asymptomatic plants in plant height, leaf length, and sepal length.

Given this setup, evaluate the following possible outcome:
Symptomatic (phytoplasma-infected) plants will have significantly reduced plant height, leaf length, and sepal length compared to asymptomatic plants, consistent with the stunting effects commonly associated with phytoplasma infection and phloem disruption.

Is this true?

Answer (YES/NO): NO